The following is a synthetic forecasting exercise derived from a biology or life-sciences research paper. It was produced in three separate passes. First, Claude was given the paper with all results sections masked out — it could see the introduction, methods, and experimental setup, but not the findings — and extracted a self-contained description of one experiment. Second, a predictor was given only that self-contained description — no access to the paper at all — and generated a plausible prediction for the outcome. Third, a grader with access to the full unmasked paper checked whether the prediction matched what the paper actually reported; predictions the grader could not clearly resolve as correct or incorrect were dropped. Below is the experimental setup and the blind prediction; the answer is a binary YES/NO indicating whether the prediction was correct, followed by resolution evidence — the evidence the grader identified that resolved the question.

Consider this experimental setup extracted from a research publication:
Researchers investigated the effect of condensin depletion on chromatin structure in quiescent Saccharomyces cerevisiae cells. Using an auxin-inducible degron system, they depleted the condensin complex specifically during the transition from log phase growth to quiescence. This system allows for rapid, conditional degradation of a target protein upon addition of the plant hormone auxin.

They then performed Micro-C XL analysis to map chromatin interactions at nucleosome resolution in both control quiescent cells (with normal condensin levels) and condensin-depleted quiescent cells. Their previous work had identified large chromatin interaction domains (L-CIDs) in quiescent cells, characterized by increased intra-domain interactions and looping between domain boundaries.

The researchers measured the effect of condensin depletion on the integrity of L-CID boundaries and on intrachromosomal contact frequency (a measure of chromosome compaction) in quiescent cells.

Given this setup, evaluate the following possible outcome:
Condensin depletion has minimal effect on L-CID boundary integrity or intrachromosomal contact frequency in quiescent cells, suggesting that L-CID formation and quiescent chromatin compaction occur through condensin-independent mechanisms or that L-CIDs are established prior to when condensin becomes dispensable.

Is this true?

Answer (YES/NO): NO